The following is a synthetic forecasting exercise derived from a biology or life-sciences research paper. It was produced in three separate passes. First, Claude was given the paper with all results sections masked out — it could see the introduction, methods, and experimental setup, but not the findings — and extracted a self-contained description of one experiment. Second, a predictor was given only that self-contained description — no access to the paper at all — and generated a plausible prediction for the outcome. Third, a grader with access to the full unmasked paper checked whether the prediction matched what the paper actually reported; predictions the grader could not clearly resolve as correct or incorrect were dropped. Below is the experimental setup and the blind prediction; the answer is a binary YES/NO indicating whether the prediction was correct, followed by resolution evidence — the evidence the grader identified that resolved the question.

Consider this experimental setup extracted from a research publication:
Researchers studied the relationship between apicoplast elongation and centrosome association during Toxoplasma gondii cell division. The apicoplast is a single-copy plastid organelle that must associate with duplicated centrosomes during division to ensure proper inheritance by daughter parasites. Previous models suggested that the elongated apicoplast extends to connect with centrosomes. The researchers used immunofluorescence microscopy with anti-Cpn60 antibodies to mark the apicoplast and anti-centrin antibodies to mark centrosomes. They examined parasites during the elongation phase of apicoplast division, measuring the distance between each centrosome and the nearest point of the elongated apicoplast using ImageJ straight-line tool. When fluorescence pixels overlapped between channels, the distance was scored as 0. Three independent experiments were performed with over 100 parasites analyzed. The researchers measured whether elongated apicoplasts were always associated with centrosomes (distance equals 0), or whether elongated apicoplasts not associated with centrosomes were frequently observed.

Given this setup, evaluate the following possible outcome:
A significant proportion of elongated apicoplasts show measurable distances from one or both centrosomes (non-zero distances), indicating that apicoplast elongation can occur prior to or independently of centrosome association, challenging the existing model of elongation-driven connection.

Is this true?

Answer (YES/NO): YES